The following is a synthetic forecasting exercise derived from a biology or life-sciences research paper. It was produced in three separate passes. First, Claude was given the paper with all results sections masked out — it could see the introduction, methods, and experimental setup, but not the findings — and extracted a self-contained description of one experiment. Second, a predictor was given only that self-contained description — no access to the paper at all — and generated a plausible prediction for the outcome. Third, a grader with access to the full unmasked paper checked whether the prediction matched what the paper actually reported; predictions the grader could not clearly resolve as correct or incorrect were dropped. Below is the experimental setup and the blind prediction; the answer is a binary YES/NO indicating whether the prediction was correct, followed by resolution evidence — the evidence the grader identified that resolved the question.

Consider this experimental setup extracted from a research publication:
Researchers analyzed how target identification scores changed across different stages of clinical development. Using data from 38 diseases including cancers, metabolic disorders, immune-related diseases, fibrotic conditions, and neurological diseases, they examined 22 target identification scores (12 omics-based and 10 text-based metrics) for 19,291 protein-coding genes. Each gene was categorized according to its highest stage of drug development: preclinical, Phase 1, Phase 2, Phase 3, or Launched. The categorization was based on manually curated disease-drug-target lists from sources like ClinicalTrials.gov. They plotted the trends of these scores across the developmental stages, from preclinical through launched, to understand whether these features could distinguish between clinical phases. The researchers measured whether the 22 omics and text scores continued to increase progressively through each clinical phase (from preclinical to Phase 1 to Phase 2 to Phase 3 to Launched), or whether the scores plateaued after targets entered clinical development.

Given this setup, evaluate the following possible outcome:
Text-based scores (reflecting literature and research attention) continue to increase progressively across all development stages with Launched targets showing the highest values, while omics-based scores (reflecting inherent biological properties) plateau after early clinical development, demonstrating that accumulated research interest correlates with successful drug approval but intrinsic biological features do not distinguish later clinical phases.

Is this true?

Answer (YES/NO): NO